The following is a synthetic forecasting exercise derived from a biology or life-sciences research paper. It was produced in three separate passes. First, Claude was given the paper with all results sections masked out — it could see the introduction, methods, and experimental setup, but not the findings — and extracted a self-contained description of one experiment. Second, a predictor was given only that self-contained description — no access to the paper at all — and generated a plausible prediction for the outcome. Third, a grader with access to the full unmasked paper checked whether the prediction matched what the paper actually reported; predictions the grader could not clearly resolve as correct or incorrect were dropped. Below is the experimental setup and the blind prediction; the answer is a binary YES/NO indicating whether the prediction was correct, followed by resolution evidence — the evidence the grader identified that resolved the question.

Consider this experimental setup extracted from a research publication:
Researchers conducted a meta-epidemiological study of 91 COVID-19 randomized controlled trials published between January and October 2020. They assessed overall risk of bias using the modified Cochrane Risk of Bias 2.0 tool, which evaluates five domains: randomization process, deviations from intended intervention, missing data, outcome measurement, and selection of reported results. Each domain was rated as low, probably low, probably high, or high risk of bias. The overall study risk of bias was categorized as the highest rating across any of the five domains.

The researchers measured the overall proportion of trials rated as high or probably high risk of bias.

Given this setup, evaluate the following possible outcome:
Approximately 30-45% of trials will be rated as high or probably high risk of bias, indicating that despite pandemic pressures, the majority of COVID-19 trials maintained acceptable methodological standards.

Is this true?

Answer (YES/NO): NO